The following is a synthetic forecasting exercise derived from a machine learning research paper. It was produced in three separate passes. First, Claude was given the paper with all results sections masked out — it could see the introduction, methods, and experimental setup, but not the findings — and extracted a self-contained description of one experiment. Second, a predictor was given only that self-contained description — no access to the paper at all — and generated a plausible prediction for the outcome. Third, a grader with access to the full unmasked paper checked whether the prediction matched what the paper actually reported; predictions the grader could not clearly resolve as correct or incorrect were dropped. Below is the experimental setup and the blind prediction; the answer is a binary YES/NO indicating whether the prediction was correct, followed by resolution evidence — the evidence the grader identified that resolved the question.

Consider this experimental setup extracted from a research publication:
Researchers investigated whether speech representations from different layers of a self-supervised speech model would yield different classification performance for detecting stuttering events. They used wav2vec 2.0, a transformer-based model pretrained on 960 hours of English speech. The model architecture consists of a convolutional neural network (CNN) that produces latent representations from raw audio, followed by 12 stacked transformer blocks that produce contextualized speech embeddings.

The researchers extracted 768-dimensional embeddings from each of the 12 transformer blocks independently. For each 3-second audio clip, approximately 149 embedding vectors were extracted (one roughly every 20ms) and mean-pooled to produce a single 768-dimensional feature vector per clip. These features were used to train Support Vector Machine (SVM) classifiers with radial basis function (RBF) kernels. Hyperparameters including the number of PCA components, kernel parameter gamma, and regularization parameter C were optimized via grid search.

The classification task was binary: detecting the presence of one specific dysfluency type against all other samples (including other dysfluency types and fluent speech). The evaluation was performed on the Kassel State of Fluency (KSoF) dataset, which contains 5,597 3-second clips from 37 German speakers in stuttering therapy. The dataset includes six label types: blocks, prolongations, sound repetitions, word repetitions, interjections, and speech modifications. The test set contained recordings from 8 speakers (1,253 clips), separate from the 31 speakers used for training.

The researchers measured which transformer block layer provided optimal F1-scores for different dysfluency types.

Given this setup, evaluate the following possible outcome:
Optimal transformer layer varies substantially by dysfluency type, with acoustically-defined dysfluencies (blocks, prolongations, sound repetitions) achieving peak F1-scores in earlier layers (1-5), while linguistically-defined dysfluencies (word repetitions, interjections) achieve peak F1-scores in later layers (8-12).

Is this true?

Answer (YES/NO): NO